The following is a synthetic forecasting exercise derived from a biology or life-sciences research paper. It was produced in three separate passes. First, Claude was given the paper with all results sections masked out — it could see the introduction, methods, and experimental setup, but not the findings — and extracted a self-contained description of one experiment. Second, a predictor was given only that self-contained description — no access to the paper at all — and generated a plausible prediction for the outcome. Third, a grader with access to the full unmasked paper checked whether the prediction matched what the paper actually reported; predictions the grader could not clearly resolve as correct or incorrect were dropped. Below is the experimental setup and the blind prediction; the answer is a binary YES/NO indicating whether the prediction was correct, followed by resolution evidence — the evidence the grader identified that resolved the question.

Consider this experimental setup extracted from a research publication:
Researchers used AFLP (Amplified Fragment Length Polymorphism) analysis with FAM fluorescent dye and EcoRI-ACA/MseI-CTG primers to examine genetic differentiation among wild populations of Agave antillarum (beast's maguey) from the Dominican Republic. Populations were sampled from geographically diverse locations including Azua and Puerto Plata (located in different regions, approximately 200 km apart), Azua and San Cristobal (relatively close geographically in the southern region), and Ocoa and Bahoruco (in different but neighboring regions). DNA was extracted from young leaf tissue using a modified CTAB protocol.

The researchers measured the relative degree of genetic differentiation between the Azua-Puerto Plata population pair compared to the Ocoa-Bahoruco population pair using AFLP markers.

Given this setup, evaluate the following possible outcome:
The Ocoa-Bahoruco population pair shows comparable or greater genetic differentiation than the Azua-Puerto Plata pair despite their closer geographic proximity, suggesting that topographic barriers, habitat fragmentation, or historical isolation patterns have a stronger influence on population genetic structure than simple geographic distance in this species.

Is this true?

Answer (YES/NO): NO